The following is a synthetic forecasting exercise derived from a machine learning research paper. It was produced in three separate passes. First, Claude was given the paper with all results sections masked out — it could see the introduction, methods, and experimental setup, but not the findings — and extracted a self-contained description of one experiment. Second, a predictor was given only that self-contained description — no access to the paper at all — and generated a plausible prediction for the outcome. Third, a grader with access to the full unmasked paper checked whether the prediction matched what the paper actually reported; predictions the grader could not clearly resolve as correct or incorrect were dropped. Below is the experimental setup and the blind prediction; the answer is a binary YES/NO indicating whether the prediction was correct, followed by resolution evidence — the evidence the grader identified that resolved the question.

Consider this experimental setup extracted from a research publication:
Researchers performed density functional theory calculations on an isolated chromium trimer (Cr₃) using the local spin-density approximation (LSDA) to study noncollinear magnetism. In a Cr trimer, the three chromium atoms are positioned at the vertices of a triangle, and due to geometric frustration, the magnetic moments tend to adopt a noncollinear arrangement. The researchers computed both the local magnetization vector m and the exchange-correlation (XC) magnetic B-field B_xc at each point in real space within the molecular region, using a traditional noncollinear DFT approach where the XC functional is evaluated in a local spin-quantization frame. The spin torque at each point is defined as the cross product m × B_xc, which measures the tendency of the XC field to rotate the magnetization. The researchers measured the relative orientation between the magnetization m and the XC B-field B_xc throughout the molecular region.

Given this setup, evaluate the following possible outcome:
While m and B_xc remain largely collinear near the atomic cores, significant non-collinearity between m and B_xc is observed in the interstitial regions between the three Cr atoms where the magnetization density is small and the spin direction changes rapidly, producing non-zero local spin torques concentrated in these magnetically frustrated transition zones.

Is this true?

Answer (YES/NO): NO